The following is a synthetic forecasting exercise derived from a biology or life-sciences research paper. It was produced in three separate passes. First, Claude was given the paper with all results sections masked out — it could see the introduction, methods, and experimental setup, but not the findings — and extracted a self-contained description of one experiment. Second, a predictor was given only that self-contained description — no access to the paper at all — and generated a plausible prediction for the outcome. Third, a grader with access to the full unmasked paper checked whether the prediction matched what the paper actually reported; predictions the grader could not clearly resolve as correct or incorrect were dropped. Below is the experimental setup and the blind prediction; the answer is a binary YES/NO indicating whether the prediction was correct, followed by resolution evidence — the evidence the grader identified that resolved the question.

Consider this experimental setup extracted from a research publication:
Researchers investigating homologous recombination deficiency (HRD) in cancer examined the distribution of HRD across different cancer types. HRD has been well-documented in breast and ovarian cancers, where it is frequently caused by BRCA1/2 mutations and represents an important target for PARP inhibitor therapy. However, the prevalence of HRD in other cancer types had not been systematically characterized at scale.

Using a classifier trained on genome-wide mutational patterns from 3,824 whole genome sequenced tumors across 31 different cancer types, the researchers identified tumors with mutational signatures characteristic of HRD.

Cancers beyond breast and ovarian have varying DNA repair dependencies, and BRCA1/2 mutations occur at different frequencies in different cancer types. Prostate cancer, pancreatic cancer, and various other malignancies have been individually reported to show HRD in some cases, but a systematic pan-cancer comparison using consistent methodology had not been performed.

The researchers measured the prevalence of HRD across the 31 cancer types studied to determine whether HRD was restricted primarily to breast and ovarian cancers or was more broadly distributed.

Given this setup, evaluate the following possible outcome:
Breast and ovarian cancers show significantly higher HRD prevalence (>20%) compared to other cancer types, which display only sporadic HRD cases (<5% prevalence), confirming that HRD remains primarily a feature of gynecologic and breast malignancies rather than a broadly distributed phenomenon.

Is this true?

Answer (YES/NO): NO